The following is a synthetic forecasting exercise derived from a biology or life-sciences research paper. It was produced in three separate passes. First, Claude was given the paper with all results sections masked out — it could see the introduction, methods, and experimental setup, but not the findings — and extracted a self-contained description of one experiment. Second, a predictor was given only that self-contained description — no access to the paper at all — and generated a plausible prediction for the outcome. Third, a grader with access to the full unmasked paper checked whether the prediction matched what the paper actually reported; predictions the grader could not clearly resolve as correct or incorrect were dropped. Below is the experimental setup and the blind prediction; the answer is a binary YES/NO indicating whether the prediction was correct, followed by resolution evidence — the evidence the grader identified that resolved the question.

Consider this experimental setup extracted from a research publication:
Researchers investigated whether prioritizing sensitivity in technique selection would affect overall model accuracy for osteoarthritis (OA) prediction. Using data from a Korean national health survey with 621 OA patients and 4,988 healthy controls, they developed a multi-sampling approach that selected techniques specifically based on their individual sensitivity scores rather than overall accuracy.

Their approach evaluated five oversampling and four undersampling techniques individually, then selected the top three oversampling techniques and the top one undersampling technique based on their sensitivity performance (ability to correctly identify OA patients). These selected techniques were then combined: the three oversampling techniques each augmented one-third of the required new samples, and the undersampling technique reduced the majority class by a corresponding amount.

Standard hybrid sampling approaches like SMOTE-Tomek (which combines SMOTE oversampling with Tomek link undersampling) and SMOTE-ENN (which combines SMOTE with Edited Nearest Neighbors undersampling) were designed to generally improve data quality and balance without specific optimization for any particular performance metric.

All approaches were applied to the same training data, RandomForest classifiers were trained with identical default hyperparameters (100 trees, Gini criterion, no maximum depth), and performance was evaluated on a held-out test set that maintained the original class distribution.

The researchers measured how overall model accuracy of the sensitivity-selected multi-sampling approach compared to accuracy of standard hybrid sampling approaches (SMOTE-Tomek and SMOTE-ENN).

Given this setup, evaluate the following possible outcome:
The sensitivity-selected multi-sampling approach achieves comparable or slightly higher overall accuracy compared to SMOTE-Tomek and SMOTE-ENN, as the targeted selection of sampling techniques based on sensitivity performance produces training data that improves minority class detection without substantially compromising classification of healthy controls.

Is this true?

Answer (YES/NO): NO